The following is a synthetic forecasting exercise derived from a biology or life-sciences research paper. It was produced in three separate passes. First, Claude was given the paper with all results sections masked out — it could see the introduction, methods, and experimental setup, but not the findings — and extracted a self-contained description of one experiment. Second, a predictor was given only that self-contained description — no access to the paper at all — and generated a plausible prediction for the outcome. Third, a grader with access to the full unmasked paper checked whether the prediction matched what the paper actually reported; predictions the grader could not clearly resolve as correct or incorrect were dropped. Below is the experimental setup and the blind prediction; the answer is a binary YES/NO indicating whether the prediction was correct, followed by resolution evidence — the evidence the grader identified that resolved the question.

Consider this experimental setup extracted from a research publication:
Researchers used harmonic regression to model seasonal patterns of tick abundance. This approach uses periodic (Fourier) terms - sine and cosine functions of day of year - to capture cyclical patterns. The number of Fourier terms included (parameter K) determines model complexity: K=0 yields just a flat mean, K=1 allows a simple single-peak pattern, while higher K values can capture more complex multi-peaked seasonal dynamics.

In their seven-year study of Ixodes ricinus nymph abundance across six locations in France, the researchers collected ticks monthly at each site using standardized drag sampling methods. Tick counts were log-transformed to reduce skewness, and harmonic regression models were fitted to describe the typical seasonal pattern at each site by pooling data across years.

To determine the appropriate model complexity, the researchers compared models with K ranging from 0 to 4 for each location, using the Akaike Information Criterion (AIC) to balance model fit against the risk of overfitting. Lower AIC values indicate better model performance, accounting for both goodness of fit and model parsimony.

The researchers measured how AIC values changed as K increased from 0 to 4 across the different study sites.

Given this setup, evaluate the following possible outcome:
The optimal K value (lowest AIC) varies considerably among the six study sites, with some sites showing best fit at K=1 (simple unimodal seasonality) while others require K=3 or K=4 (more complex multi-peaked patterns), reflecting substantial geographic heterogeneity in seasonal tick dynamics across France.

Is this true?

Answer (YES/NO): NO